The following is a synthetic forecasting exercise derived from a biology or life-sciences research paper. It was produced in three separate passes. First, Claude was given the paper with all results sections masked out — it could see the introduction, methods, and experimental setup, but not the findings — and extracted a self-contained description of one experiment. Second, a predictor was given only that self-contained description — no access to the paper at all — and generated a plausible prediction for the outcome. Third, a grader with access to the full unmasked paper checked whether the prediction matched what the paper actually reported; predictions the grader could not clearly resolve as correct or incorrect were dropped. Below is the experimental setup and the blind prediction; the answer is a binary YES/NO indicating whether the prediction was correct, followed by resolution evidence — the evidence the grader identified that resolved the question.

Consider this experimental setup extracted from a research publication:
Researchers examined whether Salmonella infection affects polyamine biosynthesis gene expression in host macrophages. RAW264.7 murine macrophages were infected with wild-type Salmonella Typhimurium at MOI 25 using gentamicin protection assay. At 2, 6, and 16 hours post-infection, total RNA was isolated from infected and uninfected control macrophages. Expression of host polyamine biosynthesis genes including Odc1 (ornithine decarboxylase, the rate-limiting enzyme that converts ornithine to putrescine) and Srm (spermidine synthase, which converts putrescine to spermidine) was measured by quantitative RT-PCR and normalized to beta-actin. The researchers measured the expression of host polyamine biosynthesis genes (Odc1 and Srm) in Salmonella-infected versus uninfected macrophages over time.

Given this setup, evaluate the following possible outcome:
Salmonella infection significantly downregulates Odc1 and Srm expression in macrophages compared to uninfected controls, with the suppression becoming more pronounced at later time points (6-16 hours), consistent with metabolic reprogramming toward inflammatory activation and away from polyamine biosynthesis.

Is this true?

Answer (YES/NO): NO